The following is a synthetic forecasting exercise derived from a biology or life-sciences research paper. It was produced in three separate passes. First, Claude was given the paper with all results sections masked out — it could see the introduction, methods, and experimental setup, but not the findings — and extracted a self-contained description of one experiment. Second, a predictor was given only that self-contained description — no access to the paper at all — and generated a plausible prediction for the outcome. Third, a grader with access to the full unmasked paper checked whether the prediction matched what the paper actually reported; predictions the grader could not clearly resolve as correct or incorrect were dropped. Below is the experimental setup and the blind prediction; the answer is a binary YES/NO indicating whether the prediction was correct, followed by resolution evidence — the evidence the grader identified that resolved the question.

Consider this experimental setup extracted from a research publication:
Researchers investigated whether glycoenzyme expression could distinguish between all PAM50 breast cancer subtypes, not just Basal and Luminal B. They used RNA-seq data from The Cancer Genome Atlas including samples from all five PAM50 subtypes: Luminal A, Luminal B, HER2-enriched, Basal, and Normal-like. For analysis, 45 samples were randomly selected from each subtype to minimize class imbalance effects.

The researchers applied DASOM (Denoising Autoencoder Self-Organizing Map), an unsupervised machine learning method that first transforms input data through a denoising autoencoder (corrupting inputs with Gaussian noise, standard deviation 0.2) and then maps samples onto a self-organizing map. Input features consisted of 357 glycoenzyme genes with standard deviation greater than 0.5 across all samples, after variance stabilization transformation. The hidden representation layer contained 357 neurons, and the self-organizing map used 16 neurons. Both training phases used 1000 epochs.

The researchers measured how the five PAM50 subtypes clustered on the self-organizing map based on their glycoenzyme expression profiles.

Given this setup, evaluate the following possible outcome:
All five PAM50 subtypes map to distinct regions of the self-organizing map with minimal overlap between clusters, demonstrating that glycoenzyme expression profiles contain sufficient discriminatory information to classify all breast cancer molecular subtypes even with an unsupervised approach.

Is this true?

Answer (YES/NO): NO